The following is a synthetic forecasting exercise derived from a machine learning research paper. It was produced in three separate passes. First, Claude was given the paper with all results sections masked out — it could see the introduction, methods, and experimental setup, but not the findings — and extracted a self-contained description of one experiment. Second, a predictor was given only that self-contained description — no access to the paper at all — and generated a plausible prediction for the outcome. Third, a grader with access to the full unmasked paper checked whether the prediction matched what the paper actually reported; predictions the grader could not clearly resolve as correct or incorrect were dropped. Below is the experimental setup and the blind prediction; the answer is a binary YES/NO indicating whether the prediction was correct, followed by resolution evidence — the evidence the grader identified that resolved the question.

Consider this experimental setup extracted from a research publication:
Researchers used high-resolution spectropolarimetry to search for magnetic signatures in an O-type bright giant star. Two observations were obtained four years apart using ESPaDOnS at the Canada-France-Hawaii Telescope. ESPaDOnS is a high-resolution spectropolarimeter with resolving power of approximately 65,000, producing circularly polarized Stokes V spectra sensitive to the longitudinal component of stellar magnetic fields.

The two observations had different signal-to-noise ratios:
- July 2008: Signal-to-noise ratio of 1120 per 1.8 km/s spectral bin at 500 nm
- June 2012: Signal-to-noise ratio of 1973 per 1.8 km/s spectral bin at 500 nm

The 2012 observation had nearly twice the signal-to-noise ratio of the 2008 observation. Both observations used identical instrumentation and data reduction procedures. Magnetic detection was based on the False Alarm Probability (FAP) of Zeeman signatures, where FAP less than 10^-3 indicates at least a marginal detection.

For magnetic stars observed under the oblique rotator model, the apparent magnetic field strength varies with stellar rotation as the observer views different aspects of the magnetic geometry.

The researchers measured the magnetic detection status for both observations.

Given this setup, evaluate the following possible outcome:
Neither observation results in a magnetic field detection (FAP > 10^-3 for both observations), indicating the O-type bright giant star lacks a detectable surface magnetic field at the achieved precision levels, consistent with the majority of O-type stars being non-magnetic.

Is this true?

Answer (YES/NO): NO